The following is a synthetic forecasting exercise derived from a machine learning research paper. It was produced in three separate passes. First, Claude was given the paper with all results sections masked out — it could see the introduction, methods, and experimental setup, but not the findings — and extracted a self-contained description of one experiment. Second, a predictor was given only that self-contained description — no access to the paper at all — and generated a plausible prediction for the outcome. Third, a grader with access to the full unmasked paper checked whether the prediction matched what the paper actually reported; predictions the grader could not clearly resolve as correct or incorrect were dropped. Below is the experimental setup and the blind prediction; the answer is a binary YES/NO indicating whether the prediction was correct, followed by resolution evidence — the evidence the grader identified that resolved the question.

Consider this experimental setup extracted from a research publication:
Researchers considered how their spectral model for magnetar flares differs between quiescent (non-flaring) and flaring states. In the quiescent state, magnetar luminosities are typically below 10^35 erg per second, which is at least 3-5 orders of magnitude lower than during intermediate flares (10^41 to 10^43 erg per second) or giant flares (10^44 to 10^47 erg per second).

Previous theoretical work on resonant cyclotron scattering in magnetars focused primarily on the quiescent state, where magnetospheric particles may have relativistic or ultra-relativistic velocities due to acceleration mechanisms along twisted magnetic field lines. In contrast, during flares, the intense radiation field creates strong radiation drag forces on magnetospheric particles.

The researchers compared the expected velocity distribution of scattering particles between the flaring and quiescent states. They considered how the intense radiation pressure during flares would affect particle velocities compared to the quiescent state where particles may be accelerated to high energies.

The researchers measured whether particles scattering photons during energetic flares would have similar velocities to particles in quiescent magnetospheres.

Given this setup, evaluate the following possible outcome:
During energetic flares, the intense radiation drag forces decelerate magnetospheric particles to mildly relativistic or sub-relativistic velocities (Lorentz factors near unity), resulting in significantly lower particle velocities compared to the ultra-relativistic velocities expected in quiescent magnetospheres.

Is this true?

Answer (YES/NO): YES